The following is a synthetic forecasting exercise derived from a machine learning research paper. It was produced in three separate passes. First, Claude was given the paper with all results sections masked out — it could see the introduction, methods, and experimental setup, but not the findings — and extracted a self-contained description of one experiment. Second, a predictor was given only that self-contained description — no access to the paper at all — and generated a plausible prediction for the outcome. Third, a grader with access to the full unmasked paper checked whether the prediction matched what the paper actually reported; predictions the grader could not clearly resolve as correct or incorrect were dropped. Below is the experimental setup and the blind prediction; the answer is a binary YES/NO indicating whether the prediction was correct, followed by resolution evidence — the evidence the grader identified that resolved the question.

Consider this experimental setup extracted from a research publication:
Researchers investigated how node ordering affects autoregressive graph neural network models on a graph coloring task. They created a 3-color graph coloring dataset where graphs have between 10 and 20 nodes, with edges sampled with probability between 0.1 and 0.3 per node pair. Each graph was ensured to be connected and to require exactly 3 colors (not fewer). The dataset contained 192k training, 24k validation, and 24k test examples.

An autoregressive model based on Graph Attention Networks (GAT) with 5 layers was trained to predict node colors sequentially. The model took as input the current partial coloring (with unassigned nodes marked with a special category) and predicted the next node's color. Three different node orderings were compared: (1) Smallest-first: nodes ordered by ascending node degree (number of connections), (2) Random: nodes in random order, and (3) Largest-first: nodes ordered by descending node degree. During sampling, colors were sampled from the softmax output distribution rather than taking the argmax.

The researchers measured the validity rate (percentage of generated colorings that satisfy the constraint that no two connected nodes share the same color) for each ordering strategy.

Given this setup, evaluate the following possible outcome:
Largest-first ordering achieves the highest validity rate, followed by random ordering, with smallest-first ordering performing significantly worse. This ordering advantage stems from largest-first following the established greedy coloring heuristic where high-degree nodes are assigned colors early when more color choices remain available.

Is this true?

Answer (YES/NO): YES